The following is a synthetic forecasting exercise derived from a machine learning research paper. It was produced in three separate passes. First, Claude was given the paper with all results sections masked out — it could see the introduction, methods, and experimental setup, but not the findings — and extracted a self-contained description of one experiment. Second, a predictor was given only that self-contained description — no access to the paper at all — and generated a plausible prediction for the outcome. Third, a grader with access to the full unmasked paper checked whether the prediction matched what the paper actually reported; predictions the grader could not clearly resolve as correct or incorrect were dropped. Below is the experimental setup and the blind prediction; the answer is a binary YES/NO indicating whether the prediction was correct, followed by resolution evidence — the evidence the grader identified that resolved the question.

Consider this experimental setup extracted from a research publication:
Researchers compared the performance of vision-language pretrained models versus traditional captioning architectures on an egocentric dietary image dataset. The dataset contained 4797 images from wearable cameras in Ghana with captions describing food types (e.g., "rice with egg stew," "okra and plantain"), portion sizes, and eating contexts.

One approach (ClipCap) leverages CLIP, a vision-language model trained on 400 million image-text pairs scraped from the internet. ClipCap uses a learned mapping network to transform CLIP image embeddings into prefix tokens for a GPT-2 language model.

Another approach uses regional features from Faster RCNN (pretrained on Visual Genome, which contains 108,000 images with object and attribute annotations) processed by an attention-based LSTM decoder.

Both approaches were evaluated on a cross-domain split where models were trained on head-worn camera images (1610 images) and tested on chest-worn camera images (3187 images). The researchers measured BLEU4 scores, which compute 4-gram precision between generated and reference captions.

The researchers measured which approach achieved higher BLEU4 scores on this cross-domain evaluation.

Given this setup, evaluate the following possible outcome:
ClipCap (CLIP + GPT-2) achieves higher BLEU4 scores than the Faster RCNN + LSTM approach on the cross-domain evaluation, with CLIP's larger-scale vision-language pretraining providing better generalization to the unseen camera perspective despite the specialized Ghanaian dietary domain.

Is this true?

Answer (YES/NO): NO